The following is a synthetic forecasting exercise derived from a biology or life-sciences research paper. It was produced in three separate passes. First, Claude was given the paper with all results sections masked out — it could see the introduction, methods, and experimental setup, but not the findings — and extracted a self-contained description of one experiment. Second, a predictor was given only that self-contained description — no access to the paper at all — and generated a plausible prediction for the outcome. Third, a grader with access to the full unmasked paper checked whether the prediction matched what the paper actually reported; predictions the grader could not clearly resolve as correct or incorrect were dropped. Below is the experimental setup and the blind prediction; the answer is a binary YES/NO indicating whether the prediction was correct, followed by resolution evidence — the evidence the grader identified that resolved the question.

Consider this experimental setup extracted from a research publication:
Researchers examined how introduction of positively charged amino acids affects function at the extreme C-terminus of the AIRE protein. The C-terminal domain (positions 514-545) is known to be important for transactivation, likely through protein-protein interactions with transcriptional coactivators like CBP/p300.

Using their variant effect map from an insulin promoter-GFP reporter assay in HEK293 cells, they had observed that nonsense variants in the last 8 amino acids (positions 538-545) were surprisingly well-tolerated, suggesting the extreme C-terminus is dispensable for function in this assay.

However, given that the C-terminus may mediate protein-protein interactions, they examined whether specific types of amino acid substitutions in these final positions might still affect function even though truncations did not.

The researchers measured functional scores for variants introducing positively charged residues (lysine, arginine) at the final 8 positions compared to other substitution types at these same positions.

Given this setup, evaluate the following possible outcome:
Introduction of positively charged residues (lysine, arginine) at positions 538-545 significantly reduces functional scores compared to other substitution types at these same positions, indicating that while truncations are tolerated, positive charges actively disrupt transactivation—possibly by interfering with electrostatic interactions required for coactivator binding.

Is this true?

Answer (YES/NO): YES